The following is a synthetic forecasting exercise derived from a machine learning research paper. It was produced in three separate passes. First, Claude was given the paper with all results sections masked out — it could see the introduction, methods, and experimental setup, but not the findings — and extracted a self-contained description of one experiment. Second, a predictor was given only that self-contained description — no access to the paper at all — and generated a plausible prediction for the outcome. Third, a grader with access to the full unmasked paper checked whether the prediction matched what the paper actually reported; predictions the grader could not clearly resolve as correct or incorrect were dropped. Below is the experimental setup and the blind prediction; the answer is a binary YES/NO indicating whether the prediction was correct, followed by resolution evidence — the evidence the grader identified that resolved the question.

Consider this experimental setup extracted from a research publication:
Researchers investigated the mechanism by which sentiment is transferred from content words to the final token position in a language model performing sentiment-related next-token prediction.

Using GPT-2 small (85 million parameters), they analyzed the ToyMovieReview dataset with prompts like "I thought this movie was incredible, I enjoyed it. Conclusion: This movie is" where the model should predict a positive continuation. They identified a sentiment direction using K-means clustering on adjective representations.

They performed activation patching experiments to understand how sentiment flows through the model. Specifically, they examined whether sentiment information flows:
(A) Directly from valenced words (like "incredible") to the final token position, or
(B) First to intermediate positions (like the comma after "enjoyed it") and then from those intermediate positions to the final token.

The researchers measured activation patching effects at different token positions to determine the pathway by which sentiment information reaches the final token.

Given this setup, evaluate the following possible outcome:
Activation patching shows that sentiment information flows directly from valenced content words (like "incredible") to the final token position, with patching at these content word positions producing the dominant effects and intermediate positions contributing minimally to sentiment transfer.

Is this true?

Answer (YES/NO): NO